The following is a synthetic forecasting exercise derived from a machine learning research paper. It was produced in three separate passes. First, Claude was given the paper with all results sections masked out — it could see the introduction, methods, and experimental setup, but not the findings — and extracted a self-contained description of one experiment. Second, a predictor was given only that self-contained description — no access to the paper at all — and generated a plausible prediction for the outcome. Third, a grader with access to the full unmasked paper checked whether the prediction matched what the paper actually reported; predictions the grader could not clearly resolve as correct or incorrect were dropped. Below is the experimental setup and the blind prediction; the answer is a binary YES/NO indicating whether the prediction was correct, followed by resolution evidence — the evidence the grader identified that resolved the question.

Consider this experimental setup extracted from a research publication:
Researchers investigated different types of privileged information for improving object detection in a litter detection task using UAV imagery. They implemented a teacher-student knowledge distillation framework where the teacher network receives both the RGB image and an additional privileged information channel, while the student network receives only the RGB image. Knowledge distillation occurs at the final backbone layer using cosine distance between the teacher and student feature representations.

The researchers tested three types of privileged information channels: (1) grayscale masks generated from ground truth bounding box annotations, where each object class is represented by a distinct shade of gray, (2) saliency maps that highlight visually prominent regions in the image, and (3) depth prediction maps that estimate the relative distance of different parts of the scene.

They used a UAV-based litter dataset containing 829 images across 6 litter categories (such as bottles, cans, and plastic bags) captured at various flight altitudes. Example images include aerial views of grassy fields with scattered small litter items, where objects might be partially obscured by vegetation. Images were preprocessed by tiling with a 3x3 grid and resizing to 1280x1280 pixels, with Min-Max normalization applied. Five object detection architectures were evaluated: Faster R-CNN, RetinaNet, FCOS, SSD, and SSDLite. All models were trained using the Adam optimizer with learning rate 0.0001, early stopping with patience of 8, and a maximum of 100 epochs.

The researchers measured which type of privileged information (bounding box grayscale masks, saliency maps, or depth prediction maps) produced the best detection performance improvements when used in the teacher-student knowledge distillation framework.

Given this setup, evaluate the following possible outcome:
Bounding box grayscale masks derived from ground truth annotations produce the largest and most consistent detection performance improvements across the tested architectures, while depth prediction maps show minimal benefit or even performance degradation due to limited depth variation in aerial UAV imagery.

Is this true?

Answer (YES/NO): YES